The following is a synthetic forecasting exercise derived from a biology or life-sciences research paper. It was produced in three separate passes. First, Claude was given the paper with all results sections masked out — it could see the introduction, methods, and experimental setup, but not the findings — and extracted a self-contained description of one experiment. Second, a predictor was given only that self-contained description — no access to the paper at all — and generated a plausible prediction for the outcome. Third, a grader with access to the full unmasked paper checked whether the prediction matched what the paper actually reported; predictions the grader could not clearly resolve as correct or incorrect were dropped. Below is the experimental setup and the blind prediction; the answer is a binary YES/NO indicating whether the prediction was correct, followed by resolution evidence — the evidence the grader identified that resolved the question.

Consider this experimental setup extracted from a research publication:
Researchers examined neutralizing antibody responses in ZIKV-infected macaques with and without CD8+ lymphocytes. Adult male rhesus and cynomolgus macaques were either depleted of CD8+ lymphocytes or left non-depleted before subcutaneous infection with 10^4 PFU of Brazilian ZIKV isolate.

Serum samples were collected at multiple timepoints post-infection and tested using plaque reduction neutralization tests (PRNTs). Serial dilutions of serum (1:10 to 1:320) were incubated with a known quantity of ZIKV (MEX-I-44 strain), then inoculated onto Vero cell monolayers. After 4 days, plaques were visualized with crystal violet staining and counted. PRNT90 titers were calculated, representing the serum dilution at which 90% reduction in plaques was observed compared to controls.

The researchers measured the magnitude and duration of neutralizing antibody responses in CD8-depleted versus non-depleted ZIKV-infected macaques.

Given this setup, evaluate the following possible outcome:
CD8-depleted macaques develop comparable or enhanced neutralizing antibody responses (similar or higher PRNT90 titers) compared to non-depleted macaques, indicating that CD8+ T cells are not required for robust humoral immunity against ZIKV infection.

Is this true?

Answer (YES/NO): YES